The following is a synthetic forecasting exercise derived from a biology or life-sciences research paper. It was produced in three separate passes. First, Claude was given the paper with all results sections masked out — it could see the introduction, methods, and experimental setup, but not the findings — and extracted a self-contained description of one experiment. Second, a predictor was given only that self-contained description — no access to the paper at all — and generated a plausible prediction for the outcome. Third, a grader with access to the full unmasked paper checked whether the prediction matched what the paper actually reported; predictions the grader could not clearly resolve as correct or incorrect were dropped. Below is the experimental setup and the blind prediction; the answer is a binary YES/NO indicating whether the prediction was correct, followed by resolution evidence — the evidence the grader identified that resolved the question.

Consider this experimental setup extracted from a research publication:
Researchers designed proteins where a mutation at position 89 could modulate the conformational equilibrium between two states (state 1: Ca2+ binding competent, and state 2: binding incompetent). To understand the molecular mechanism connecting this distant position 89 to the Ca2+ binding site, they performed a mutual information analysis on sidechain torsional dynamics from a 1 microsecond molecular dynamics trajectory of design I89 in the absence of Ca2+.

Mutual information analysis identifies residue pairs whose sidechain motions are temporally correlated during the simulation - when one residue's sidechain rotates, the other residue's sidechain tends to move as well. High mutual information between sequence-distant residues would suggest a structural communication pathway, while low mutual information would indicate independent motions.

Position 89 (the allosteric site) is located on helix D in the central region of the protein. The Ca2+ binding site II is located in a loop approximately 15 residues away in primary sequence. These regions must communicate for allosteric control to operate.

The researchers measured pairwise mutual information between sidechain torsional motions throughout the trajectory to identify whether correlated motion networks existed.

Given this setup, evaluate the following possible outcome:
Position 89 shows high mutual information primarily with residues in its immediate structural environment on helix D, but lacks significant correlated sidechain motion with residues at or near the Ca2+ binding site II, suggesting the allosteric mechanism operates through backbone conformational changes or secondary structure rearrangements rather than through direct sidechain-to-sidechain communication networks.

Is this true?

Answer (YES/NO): NO